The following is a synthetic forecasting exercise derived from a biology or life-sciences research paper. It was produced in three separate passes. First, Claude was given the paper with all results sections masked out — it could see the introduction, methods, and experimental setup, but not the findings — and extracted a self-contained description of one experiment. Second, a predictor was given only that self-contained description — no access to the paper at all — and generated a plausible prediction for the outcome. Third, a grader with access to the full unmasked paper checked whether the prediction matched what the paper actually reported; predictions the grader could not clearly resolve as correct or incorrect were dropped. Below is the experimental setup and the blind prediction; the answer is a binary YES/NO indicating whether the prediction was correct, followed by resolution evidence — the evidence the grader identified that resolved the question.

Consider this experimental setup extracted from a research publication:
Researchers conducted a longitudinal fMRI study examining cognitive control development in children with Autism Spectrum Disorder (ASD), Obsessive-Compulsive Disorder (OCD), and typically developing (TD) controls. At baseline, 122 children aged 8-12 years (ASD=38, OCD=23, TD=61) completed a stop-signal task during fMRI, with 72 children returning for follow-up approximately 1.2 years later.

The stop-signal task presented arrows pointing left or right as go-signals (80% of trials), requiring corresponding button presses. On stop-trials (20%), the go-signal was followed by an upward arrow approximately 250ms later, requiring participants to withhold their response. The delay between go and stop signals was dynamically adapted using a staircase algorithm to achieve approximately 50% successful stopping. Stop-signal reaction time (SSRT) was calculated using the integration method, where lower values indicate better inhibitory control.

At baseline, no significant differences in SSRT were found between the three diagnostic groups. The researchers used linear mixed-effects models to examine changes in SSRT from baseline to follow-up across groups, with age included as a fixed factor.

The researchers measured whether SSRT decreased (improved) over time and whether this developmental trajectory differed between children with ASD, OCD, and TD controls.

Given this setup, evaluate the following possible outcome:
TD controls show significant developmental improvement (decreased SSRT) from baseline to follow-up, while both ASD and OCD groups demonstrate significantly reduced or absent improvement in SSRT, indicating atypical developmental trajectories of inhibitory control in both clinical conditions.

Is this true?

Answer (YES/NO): NO